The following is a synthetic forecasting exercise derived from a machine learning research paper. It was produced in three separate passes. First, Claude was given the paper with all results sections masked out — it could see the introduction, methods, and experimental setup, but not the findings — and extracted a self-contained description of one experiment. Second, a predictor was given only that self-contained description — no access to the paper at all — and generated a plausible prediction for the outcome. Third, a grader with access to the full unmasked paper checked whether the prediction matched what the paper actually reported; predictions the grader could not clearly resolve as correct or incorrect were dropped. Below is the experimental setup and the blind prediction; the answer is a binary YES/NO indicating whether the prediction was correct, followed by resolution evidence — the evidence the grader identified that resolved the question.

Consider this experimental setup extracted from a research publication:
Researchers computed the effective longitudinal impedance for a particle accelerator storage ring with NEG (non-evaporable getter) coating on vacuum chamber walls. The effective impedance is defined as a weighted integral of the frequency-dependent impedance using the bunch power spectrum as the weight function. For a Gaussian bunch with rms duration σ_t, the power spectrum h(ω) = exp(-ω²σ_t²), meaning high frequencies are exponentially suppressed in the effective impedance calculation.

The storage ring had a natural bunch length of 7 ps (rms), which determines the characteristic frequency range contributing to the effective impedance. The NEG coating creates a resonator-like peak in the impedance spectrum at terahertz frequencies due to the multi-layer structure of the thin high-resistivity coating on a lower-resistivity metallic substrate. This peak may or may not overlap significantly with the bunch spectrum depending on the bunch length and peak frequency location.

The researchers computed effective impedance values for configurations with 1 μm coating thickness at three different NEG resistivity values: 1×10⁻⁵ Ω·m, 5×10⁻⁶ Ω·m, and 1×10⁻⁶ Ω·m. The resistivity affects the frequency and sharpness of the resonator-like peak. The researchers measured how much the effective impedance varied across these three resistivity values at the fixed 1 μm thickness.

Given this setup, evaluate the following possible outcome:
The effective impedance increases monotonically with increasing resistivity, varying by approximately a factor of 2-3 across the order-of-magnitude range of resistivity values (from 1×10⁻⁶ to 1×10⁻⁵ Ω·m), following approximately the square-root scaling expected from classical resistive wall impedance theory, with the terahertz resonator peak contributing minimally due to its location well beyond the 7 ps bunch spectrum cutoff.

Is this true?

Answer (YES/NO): NO